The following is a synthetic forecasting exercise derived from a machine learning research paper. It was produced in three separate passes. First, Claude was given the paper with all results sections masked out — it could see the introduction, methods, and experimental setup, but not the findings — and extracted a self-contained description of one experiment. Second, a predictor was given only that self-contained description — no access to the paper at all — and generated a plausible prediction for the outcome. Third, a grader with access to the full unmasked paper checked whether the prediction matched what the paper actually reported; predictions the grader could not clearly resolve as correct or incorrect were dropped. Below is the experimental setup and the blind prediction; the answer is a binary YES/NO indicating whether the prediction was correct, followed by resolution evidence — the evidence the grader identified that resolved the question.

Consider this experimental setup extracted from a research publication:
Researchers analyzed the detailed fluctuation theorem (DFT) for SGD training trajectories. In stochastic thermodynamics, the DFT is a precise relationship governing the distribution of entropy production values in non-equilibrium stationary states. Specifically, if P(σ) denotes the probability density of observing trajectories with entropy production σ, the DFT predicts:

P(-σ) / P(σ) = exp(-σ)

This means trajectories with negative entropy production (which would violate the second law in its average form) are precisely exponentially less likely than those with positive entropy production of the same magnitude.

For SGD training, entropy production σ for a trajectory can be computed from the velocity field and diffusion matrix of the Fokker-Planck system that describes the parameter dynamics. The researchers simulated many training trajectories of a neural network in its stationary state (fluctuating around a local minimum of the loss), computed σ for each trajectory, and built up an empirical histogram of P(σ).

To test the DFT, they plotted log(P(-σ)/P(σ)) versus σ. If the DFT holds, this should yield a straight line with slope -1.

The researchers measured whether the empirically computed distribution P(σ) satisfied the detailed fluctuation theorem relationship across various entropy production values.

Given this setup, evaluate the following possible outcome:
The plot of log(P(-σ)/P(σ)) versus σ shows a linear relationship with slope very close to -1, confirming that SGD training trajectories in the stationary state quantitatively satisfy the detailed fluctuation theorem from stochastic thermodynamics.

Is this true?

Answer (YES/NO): YES